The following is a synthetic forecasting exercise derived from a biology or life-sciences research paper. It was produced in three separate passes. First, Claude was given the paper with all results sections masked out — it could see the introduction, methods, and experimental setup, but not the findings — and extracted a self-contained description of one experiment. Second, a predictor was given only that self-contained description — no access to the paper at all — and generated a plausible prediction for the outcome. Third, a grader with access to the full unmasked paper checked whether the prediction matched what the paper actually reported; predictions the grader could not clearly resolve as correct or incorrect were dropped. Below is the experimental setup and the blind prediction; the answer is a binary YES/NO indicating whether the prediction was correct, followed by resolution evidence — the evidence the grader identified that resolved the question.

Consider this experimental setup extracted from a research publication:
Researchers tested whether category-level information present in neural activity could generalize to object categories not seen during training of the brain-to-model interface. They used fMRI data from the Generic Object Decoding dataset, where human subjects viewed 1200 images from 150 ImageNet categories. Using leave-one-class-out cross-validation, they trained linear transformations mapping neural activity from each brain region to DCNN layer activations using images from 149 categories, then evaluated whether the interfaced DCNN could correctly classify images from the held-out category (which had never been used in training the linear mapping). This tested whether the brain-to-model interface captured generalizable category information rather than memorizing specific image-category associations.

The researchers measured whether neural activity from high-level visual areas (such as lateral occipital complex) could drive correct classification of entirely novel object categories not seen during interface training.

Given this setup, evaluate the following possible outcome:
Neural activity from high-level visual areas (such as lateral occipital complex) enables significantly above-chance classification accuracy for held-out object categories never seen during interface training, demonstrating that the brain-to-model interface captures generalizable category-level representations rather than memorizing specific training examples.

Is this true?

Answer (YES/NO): YES